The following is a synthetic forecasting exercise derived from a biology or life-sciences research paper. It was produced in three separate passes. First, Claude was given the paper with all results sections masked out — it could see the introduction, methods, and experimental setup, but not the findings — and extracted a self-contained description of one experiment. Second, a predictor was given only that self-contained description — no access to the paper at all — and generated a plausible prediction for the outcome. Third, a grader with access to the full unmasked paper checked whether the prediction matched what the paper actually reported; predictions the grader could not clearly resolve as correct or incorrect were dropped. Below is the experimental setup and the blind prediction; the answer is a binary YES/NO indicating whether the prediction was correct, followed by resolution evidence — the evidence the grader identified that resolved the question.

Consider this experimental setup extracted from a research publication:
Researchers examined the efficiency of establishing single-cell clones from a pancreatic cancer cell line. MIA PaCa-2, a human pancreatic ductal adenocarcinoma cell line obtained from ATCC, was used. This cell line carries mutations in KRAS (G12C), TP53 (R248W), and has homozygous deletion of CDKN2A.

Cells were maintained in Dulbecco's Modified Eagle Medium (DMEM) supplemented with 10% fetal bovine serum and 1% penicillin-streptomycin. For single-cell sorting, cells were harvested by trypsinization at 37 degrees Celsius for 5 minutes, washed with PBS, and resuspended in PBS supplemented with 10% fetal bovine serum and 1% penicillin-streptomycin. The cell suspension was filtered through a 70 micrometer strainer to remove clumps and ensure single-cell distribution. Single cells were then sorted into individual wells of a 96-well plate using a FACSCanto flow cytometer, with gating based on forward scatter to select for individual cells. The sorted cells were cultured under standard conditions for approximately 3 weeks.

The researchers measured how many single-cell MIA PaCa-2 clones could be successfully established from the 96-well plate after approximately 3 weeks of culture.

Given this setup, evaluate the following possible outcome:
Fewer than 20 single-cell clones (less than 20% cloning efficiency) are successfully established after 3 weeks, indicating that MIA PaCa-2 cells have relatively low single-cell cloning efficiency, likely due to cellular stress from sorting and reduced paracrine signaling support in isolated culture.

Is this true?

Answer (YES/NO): NO